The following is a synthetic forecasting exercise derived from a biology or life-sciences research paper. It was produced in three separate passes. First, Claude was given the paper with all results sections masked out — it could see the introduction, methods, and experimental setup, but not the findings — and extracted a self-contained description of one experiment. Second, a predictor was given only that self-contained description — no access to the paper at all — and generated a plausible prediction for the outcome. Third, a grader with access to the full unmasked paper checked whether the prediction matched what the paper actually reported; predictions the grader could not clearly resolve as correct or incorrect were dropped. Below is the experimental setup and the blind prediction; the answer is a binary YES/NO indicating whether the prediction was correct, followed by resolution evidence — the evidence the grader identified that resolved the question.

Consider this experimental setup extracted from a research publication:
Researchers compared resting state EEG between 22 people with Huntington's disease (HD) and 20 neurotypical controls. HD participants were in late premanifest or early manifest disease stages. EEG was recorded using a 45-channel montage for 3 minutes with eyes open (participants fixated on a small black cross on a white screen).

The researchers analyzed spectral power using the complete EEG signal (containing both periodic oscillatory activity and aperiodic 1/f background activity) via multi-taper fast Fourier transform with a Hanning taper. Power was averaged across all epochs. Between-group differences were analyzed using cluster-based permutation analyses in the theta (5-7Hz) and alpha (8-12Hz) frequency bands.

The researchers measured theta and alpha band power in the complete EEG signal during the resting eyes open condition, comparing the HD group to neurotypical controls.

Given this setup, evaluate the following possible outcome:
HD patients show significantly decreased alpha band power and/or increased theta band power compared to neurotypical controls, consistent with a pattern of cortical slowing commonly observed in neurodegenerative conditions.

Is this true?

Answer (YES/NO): NO